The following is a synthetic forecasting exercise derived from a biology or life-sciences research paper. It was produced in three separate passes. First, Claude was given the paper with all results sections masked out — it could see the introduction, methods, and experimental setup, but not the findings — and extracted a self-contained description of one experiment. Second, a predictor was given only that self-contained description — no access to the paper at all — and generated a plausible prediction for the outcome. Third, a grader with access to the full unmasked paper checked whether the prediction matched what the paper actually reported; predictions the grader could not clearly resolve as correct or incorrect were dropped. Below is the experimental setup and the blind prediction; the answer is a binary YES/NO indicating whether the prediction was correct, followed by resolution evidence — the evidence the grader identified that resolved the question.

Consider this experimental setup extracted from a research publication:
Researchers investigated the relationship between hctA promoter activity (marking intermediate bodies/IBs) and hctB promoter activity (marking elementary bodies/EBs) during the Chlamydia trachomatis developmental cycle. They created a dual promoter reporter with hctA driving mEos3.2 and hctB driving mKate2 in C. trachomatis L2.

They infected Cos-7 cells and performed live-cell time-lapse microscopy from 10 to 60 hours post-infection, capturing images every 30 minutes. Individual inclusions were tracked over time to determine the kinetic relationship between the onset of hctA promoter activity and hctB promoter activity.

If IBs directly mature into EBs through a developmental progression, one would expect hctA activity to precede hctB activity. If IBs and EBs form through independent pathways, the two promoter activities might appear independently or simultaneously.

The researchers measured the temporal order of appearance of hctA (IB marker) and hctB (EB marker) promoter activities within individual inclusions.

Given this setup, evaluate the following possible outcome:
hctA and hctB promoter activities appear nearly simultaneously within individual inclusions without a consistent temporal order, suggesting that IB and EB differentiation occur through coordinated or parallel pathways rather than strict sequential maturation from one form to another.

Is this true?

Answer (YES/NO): NO